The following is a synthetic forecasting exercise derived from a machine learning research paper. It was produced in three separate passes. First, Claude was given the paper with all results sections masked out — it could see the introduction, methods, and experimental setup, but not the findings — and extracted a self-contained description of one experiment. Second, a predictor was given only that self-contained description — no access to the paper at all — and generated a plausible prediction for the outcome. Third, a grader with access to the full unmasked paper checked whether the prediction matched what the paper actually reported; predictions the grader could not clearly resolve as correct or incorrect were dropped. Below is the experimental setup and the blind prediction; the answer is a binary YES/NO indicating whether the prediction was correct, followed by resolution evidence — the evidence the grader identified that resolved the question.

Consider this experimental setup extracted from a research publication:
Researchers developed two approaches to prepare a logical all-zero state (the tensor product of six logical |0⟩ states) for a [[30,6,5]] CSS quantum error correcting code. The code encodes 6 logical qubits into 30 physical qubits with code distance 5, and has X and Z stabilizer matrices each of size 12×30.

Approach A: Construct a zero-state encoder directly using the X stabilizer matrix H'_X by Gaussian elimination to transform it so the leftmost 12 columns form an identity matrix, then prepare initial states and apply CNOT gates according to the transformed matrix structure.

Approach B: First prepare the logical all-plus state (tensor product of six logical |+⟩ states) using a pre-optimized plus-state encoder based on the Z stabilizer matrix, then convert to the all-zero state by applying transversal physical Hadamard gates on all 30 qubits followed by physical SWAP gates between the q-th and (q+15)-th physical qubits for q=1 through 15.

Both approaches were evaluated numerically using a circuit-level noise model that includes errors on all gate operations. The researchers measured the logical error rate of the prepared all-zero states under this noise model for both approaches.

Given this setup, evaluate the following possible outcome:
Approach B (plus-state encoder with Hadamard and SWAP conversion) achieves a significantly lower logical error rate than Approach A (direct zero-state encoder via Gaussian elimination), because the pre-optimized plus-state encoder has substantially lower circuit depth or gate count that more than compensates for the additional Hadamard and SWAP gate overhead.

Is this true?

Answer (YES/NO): YES